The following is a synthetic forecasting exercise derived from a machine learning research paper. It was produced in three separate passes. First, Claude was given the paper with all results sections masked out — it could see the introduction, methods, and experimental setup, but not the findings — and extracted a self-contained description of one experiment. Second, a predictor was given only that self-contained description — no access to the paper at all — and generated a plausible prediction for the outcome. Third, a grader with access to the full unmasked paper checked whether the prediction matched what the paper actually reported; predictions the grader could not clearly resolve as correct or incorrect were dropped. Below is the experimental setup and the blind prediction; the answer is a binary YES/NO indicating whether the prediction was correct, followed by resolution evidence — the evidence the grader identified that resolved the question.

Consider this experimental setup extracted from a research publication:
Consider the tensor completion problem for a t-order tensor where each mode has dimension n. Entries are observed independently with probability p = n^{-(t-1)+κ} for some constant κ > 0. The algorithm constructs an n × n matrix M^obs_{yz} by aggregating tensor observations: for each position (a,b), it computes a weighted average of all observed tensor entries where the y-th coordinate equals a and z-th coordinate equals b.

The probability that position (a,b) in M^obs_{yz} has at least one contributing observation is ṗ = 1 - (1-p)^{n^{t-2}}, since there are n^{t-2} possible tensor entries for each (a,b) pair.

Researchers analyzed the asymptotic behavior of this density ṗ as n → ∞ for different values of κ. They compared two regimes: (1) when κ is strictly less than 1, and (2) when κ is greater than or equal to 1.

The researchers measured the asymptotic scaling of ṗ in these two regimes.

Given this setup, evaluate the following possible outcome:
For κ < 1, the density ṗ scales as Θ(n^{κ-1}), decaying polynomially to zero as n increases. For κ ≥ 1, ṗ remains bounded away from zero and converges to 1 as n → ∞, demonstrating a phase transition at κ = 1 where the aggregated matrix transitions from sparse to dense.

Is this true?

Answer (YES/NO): NO